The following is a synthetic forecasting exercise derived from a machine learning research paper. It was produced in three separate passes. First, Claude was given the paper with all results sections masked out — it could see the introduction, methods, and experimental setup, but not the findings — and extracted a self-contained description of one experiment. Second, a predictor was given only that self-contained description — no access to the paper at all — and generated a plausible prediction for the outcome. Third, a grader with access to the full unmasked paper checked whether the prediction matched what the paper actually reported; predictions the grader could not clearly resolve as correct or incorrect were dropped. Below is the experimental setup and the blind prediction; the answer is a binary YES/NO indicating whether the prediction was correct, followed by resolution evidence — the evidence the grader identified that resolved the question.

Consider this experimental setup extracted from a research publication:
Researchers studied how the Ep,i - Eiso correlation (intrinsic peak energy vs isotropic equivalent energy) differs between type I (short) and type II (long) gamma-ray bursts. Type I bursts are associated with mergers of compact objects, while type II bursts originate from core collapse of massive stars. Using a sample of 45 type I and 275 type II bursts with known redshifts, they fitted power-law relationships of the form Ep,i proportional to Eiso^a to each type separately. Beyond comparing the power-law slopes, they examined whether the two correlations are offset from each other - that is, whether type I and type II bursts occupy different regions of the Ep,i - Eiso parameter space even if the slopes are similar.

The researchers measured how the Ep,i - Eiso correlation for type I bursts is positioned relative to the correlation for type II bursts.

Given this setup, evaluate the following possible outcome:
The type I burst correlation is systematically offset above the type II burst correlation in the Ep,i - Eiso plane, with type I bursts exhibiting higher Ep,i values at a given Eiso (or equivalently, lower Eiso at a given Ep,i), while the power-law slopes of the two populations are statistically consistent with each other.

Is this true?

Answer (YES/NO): YES